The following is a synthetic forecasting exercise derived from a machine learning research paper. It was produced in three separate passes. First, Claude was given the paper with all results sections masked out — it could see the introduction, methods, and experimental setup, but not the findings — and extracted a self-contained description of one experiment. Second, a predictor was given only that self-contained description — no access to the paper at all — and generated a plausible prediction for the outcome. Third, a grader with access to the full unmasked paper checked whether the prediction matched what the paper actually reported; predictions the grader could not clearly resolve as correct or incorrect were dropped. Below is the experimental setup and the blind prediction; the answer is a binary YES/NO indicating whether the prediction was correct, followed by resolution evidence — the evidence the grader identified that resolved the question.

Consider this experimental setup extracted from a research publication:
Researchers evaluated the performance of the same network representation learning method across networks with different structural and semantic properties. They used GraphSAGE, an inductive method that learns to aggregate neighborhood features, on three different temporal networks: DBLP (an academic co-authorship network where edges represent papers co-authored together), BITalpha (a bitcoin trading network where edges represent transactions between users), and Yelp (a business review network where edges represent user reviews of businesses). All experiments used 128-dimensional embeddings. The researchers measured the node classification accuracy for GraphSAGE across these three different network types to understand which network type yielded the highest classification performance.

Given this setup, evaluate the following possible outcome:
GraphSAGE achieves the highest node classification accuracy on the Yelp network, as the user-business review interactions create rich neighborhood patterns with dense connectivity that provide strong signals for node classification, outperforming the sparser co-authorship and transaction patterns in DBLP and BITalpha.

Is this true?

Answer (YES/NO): NO